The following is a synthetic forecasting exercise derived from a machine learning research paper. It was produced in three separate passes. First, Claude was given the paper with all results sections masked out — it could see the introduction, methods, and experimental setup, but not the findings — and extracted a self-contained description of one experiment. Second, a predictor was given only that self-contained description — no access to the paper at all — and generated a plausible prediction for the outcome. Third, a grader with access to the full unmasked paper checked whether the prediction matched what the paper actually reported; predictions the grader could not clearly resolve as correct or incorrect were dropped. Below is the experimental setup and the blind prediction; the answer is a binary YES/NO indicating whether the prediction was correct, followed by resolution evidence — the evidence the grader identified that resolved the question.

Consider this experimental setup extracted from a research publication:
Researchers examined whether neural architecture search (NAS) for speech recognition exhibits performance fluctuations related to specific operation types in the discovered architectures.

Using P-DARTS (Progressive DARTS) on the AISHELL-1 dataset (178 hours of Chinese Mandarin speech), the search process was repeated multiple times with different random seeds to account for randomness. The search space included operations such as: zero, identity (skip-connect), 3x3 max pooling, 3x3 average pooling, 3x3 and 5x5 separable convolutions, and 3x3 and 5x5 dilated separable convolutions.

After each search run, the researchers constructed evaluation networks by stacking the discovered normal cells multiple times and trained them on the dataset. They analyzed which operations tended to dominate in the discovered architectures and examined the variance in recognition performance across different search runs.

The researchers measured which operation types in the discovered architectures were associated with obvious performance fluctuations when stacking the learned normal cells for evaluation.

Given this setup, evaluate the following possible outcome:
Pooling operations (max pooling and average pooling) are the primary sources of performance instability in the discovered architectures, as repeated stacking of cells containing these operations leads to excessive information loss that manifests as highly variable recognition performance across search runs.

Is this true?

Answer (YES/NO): NO